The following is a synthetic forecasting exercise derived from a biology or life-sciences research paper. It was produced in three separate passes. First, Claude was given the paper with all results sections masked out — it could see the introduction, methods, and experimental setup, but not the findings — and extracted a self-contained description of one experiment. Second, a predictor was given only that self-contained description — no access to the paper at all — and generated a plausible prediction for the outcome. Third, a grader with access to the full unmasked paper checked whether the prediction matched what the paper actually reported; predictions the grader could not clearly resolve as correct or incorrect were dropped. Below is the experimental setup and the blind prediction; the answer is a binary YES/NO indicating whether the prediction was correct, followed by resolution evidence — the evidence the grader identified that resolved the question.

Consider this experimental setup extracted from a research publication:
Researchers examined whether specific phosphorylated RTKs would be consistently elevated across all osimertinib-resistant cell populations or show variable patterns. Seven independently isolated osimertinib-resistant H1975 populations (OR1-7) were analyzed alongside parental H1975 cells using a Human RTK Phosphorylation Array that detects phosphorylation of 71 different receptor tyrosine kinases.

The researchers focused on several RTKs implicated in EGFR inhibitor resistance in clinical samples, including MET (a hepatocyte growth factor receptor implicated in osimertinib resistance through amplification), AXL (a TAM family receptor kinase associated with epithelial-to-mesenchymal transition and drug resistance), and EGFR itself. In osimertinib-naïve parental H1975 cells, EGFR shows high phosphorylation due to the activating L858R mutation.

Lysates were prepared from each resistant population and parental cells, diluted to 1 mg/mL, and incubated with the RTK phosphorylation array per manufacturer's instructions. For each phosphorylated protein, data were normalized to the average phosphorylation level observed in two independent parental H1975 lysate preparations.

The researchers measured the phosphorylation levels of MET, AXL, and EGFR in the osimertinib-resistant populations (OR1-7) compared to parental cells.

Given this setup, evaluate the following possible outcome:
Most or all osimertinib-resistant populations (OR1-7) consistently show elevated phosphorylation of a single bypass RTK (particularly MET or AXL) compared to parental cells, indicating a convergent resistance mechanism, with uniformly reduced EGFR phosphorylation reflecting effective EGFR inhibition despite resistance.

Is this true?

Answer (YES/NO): NO